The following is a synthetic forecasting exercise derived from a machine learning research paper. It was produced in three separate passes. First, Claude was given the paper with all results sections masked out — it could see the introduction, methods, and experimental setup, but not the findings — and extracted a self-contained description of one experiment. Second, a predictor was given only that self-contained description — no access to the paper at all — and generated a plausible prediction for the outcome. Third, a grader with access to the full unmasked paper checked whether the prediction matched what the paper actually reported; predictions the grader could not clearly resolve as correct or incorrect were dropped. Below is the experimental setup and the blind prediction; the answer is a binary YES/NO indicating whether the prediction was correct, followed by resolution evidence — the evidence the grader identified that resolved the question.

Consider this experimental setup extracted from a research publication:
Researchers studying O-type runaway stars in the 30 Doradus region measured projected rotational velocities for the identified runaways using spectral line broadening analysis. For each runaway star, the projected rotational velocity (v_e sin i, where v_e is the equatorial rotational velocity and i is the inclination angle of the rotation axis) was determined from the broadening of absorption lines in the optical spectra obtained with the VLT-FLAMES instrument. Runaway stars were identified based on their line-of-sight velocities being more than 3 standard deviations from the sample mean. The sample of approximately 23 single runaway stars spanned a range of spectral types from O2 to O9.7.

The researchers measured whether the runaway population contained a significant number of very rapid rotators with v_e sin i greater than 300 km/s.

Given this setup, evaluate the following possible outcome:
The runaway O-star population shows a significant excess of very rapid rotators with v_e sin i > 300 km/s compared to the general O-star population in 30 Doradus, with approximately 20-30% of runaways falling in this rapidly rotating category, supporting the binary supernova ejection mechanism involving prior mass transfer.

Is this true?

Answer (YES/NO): NO